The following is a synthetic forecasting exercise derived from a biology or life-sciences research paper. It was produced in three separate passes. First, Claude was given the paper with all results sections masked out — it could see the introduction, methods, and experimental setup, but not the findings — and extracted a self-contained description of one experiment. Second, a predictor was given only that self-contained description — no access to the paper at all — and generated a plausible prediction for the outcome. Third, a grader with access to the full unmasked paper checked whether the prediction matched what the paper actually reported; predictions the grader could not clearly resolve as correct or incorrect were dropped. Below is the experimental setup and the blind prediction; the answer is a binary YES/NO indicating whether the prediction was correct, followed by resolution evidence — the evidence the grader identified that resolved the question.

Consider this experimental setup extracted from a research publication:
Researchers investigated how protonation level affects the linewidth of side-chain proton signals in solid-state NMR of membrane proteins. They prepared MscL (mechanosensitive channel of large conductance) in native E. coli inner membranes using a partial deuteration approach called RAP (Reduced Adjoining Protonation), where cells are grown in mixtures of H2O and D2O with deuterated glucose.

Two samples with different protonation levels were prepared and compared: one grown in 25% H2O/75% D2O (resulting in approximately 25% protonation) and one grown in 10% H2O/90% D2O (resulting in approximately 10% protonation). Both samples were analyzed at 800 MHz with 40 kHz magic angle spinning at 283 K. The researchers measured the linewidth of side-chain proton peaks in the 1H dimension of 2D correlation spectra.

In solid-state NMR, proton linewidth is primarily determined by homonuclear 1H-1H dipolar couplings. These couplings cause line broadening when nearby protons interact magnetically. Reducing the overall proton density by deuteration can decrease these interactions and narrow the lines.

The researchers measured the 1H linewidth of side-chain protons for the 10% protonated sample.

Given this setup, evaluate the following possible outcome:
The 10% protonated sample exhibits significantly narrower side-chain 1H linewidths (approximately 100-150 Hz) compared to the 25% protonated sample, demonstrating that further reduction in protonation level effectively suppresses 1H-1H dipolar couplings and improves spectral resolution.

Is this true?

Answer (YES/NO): NO